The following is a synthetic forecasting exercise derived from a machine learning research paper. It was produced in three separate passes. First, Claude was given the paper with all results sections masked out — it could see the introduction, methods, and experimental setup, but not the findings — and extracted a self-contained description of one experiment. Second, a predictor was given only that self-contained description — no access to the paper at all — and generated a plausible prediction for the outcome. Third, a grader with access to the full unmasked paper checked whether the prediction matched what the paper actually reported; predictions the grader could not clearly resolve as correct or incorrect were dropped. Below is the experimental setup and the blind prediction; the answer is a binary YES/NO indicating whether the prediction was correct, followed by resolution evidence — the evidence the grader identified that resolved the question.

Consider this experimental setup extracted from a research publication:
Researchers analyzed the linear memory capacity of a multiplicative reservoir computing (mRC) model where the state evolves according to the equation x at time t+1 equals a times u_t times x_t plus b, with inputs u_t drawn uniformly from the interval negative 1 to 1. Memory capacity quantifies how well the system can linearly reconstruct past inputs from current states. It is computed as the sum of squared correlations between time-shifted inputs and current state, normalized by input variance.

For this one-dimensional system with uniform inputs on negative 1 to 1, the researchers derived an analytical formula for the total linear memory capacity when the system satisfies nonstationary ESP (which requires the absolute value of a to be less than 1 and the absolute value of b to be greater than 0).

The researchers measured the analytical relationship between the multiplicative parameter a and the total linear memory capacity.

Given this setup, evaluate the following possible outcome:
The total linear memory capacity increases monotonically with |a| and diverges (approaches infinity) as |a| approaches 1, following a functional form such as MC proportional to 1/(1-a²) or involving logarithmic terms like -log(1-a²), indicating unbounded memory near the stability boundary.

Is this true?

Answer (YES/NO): NO